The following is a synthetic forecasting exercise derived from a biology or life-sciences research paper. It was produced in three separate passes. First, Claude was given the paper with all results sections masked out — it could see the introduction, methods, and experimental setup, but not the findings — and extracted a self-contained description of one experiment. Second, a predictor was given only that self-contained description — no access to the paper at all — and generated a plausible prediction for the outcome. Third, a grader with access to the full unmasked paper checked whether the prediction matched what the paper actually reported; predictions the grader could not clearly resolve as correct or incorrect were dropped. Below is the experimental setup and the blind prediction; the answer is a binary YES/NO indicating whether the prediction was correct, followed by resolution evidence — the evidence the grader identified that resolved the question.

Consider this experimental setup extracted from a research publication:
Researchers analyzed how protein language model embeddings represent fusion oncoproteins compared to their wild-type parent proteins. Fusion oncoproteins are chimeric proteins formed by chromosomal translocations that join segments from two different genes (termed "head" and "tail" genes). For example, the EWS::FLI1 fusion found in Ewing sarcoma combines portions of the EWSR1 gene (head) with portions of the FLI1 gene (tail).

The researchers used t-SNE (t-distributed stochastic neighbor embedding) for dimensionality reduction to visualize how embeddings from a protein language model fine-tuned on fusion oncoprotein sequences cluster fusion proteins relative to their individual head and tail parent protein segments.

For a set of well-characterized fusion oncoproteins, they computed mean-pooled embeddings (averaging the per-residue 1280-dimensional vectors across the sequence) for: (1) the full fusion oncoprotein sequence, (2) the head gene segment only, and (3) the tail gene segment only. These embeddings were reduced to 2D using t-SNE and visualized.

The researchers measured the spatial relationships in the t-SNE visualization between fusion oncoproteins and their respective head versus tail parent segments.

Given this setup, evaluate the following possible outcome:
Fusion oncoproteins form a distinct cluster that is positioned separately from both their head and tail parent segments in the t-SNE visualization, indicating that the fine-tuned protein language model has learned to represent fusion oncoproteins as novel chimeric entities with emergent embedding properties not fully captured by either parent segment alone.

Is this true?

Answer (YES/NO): YES